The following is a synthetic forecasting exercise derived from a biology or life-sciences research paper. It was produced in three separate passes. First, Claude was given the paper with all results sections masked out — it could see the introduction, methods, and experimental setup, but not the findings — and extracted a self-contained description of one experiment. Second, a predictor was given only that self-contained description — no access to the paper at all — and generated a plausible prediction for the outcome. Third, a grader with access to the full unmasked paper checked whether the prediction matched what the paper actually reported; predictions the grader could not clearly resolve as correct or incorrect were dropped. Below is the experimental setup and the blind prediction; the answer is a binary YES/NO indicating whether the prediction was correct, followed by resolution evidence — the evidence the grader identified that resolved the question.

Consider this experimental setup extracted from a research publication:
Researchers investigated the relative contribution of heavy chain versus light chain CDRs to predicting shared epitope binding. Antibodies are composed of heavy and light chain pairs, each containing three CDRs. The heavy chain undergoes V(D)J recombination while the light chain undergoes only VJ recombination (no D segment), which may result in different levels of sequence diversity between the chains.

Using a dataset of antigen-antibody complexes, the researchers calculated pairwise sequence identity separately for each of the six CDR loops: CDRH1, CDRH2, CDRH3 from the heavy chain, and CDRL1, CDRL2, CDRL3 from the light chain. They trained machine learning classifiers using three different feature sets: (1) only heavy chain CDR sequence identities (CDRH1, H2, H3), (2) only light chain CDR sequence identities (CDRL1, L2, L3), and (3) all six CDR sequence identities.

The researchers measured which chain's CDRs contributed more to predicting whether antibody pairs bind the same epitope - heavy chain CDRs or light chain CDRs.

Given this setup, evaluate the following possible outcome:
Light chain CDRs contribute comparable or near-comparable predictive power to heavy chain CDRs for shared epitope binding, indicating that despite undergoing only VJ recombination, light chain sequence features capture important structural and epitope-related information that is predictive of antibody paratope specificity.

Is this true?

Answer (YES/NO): YES